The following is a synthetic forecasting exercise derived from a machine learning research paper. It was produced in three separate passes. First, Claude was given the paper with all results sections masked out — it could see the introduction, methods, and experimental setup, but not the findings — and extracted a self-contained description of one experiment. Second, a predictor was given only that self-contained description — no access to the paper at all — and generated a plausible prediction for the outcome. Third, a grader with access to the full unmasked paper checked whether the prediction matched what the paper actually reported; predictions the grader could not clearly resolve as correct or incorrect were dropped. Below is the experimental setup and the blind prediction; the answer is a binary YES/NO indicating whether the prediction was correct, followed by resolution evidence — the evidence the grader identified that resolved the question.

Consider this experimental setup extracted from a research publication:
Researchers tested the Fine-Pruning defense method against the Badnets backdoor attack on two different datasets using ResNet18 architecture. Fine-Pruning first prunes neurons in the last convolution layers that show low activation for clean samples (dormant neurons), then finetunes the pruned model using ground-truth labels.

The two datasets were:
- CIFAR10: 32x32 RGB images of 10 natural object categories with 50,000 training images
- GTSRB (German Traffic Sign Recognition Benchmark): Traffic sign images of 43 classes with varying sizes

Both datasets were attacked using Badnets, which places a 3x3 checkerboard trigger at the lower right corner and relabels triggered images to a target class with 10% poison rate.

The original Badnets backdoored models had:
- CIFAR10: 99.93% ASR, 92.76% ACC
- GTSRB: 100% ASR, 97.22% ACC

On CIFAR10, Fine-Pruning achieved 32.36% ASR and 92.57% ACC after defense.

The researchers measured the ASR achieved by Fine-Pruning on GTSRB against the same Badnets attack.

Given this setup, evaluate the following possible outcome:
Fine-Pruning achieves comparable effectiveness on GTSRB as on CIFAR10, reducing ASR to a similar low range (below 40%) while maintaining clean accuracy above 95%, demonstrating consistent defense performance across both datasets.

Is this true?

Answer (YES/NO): NO